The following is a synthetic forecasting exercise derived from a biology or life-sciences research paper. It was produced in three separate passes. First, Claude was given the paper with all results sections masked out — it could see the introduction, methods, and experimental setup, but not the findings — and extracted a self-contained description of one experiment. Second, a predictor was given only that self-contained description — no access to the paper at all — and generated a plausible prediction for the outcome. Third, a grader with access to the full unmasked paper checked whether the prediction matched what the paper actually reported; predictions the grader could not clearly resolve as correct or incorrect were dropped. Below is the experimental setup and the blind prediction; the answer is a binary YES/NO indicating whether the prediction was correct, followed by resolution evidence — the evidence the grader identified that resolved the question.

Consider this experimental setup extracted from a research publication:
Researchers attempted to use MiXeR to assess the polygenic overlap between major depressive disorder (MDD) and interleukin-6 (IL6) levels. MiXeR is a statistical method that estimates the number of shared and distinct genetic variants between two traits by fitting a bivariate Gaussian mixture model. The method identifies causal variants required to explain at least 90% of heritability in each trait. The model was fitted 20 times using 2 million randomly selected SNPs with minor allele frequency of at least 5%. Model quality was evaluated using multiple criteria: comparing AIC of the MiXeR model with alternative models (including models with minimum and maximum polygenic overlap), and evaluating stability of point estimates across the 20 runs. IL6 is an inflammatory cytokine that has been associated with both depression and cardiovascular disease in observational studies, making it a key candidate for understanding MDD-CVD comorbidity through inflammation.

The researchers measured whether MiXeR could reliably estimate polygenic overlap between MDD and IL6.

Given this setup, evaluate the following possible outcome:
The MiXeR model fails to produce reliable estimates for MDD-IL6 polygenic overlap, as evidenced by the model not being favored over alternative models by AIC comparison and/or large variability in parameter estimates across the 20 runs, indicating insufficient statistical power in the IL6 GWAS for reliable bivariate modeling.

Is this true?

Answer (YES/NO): YES